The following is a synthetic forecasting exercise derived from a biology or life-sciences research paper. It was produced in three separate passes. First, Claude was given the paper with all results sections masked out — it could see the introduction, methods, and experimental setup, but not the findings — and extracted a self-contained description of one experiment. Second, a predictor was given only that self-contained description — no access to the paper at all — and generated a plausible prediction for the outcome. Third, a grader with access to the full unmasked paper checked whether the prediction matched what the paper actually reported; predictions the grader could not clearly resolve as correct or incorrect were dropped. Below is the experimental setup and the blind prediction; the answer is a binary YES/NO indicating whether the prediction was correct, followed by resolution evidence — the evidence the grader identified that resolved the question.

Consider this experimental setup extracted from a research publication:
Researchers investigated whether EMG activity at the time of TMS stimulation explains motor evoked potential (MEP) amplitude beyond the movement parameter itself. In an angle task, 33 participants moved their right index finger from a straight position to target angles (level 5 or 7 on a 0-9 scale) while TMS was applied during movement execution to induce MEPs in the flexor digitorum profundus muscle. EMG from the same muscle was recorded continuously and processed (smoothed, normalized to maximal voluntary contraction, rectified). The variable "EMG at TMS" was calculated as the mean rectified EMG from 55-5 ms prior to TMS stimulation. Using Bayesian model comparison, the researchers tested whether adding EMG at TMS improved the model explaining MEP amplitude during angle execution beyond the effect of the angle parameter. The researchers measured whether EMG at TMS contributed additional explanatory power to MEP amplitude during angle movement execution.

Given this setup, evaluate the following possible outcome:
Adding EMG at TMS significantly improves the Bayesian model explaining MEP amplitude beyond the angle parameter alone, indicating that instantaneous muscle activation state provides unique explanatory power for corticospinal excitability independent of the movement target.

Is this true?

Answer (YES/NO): YES